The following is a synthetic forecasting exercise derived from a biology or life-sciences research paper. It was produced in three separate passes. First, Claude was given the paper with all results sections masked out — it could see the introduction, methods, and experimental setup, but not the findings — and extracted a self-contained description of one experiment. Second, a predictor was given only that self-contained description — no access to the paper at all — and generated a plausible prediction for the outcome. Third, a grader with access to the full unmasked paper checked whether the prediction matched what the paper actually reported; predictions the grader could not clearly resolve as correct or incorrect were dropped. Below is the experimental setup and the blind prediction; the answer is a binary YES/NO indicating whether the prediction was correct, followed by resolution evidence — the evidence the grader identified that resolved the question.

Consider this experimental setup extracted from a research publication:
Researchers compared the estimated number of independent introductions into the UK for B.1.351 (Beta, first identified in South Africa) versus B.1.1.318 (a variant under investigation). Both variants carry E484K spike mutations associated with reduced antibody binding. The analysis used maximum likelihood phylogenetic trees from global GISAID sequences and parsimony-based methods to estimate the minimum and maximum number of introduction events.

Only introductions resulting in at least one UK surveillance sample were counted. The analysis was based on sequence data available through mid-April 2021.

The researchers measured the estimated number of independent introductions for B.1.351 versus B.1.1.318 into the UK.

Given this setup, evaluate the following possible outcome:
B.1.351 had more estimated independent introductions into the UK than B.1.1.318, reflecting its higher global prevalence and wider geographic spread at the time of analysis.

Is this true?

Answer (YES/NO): YES